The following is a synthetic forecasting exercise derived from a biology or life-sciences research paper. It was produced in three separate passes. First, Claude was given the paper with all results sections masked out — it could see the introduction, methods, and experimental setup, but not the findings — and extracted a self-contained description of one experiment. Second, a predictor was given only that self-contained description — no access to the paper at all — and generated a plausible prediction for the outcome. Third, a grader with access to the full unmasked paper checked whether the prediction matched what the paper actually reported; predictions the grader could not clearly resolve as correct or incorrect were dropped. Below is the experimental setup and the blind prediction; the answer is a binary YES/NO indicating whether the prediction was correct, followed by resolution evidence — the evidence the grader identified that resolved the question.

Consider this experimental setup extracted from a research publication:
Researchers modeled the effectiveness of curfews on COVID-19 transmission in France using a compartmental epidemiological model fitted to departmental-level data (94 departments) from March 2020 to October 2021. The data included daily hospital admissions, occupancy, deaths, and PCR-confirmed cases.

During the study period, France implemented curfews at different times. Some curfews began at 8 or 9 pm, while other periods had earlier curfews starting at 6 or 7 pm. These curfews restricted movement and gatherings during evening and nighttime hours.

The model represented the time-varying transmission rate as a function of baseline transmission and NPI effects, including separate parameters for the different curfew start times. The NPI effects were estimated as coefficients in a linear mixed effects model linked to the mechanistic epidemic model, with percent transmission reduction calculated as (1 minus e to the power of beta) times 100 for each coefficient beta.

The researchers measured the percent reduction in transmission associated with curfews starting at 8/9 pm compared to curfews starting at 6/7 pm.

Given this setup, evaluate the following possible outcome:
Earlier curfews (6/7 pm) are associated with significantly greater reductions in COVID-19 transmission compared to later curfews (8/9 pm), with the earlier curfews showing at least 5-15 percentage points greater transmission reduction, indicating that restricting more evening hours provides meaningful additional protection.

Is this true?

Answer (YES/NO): NO